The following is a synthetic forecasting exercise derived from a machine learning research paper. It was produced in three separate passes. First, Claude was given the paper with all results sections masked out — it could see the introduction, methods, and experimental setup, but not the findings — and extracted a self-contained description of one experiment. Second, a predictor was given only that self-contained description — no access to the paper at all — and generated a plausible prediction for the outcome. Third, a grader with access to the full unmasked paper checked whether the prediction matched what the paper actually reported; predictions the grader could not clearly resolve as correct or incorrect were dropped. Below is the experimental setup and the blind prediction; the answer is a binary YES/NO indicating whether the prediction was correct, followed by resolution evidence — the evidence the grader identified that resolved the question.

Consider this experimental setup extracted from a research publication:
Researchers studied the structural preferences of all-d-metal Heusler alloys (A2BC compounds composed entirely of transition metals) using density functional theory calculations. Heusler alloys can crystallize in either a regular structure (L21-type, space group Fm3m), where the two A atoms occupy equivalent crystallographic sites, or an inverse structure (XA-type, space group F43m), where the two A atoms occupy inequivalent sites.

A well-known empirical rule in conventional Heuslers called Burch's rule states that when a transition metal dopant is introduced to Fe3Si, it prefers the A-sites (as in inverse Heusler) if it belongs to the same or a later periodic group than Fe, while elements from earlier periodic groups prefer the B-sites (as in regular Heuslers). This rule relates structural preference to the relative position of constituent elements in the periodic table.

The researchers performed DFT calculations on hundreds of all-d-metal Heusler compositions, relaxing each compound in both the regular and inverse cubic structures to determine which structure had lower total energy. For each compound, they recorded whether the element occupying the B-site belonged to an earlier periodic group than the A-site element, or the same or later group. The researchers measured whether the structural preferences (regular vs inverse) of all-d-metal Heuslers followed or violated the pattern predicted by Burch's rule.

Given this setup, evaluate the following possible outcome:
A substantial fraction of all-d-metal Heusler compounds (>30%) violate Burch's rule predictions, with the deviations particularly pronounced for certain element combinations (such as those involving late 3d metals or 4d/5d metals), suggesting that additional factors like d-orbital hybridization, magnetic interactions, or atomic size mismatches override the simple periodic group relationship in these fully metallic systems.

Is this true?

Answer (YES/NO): NO